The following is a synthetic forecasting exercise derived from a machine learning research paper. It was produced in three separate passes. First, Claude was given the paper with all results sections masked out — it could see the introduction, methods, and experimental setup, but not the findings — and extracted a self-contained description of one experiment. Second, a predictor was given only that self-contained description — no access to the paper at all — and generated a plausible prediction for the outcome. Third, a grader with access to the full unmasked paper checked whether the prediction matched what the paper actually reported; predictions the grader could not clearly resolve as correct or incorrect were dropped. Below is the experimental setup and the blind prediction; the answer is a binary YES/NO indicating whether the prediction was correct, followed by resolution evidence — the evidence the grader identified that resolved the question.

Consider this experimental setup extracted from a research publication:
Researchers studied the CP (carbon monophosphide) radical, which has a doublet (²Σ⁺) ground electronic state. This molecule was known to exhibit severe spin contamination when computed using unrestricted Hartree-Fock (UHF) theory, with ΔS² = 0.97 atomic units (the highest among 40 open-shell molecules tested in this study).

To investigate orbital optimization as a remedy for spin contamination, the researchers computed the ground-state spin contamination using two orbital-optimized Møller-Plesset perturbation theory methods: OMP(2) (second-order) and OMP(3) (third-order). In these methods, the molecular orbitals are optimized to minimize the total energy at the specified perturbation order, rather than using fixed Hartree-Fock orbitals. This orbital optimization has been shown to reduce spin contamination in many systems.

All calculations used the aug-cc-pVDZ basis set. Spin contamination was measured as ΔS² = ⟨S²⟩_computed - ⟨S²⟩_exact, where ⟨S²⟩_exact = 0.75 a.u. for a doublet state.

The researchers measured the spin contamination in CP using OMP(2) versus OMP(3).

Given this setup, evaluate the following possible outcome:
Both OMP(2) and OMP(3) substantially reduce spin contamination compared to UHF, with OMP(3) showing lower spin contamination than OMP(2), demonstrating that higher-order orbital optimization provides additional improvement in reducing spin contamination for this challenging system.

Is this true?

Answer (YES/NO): NO